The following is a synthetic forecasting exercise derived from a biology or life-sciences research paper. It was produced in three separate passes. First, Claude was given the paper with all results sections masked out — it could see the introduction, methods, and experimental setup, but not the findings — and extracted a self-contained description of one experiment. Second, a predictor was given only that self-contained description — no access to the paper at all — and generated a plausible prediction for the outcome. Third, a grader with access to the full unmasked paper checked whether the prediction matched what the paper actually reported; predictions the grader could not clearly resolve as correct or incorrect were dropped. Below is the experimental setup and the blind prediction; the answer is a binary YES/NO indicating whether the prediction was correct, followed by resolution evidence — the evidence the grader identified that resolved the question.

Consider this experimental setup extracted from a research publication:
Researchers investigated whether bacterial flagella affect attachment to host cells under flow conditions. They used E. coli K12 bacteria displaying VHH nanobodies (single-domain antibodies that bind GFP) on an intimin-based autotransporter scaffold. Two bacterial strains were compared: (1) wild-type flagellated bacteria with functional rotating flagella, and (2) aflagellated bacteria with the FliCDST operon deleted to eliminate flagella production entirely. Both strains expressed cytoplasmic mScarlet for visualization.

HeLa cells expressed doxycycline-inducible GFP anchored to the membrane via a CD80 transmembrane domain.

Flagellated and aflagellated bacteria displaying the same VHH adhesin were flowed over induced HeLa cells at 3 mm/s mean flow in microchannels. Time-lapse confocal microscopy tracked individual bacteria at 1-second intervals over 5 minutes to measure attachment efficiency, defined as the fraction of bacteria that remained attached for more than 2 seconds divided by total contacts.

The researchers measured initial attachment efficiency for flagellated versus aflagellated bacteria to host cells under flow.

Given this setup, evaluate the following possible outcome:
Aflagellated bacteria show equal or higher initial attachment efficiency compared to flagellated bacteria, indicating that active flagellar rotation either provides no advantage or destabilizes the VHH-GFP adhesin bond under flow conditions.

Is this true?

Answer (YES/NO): NO